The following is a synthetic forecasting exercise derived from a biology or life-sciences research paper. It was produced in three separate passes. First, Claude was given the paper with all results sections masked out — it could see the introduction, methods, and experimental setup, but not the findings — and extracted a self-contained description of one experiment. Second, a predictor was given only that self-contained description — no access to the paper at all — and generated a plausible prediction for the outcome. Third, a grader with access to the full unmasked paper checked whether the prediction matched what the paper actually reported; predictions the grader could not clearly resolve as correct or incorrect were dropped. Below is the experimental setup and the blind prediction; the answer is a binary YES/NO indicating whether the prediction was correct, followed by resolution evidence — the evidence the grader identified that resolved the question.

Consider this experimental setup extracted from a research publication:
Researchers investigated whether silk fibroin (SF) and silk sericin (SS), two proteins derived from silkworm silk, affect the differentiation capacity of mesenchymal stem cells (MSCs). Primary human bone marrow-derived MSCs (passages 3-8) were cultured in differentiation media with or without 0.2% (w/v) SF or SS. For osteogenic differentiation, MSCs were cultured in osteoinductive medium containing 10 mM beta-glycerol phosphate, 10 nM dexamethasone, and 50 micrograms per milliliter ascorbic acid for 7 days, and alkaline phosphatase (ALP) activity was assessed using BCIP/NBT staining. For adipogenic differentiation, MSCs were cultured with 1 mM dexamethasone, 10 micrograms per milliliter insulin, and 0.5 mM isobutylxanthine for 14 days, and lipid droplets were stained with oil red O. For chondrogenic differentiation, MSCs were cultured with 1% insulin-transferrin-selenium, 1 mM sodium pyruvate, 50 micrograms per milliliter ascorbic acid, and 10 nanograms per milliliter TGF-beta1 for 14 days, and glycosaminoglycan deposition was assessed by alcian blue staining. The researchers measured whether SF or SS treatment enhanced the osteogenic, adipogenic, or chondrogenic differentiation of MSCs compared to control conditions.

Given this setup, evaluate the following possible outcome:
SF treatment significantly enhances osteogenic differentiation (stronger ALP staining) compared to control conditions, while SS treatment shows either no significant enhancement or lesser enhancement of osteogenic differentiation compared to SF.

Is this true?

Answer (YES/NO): NO